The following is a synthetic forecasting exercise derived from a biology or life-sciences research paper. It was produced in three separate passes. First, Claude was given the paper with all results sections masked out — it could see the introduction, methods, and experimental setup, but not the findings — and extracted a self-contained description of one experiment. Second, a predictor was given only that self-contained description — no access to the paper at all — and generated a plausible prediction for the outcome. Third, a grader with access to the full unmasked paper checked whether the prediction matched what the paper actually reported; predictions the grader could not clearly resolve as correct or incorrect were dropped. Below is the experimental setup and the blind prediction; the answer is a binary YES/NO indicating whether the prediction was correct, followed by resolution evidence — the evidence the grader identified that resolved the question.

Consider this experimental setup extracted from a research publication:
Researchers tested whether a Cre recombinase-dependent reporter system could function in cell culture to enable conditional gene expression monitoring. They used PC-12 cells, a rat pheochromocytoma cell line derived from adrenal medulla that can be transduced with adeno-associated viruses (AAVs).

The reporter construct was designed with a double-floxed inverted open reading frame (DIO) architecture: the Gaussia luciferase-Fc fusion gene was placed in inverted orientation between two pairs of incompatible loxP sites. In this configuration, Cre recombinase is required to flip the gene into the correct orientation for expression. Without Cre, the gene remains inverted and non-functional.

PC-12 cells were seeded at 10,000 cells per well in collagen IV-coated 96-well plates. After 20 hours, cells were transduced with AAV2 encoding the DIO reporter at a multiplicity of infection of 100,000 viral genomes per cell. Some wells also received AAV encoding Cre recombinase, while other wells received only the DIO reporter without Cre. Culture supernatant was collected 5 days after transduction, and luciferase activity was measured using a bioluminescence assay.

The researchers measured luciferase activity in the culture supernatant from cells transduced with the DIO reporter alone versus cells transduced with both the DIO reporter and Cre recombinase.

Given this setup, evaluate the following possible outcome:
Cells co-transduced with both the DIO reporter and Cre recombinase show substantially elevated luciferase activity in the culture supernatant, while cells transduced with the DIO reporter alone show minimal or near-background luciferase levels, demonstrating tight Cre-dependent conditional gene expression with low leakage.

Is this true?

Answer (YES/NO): YES